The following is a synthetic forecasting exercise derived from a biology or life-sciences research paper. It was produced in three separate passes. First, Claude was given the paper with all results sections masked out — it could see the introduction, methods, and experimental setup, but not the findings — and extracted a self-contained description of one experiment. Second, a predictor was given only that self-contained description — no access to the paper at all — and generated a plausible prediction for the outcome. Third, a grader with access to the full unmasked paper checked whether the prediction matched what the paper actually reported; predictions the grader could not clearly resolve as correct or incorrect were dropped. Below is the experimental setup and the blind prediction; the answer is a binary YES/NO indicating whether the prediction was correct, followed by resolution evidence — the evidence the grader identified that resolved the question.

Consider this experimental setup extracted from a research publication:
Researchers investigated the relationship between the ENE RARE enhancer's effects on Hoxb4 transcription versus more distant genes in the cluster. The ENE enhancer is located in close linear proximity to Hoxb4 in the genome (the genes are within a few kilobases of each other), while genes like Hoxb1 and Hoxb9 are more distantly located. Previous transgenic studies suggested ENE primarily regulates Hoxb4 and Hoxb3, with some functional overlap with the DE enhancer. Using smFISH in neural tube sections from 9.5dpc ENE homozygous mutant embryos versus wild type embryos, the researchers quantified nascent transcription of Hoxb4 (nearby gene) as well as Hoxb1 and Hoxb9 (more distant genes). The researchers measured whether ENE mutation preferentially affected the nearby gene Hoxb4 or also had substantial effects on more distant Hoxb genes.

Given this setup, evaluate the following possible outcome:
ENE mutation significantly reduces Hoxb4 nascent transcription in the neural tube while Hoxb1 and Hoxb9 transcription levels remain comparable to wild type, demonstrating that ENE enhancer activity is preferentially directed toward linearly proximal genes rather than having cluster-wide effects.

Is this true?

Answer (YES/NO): NO